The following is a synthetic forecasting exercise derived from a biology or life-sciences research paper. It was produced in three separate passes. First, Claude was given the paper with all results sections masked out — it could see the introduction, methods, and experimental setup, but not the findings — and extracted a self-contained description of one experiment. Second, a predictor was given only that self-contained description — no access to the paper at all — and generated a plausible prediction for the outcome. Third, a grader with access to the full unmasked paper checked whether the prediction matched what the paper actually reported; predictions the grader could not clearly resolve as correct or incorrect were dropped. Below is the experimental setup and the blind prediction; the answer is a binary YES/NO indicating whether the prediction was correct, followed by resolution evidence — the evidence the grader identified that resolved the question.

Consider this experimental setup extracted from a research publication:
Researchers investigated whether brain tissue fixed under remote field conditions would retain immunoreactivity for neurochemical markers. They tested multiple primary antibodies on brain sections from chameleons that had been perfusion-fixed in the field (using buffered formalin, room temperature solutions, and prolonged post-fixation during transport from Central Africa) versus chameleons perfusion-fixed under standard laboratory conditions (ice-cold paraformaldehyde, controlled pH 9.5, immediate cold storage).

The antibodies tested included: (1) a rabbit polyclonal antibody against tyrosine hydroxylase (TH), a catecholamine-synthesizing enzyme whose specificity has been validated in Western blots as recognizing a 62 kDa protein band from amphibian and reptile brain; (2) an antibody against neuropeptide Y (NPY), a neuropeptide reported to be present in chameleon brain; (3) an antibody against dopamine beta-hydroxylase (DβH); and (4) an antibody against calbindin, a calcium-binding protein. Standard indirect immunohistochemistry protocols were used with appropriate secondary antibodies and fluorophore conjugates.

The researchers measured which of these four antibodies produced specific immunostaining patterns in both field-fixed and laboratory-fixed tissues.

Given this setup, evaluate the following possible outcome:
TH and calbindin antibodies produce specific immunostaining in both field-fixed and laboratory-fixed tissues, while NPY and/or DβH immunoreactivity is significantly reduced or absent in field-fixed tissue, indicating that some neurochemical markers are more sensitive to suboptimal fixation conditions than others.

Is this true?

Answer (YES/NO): NO